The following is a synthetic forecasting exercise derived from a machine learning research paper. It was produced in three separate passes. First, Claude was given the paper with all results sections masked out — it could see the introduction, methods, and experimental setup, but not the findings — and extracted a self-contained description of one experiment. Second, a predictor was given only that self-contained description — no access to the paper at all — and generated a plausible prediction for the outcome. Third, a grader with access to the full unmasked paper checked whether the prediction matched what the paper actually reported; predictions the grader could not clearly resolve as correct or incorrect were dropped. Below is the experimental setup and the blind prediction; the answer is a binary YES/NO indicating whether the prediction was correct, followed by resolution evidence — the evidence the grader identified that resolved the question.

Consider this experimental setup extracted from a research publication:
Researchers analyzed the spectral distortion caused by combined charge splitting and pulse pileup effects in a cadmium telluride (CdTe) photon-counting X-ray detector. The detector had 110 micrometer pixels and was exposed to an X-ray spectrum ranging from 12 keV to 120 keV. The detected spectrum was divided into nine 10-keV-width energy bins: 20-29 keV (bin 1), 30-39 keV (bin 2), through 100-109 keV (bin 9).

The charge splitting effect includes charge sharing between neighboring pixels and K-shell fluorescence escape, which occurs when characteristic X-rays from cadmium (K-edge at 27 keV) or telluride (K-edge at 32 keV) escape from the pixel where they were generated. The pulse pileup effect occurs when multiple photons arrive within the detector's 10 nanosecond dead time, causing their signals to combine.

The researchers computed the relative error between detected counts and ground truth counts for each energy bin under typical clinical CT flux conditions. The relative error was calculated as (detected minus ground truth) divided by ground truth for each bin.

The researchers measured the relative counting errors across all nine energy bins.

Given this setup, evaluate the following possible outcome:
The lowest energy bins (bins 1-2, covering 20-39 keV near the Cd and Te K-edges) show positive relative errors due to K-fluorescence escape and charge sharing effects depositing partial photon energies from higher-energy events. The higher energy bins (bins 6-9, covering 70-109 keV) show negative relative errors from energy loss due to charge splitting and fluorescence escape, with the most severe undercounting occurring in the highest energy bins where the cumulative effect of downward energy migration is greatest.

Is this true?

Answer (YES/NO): NO